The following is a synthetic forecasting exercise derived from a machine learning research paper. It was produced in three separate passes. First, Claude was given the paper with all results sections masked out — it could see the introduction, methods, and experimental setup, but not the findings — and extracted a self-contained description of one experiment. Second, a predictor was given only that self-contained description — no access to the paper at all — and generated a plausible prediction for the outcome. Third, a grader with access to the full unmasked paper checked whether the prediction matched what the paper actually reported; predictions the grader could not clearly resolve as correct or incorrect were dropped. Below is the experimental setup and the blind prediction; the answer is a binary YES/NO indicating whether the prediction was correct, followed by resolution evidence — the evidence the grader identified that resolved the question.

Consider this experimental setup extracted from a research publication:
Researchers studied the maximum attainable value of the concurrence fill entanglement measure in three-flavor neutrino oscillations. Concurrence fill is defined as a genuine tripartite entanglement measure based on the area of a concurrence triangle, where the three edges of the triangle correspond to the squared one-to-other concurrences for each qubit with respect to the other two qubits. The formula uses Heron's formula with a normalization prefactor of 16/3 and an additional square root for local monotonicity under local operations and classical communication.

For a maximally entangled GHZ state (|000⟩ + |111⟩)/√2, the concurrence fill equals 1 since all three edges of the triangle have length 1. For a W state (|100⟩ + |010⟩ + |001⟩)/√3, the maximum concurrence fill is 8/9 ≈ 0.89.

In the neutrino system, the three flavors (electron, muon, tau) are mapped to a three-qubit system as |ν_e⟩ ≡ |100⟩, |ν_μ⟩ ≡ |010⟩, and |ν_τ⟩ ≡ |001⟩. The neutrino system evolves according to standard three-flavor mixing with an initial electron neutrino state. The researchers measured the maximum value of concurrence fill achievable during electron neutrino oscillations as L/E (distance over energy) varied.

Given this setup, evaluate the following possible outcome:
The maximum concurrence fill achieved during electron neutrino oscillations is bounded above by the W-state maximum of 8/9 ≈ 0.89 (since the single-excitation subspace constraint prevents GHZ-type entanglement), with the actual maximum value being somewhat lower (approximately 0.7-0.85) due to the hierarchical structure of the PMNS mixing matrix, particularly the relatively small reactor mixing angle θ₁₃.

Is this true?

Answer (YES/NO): NO